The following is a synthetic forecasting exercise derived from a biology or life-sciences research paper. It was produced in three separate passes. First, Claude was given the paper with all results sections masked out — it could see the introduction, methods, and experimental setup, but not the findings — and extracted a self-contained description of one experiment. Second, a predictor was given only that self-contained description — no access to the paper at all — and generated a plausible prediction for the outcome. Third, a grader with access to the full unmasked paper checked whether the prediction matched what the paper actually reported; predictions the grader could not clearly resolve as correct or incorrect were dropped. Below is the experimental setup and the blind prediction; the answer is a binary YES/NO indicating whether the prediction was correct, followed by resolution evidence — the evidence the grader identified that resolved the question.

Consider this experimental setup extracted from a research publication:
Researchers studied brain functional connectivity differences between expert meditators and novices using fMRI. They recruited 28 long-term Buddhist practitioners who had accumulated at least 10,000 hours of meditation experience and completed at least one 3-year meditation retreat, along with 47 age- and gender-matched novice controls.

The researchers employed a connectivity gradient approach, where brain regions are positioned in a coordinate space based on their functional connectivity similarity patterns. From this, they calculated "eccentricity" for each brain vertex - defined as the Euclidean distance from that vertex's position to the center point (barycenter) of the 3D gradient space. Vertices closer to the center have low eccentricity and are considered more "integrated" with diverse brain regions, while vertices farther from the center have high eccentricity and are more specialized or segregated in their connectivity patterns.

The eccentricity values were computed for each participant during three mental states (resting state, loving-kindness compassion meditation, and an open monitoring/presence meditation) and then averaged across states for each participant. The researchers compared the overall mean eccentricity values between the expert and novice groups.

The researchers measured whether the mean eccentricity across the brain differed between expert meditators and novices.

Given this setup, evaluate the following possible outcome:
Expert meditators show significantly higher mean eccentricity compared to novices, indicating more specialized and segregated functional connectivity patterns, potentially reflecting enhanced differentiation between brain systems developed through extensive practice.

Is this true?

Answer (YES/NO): NO